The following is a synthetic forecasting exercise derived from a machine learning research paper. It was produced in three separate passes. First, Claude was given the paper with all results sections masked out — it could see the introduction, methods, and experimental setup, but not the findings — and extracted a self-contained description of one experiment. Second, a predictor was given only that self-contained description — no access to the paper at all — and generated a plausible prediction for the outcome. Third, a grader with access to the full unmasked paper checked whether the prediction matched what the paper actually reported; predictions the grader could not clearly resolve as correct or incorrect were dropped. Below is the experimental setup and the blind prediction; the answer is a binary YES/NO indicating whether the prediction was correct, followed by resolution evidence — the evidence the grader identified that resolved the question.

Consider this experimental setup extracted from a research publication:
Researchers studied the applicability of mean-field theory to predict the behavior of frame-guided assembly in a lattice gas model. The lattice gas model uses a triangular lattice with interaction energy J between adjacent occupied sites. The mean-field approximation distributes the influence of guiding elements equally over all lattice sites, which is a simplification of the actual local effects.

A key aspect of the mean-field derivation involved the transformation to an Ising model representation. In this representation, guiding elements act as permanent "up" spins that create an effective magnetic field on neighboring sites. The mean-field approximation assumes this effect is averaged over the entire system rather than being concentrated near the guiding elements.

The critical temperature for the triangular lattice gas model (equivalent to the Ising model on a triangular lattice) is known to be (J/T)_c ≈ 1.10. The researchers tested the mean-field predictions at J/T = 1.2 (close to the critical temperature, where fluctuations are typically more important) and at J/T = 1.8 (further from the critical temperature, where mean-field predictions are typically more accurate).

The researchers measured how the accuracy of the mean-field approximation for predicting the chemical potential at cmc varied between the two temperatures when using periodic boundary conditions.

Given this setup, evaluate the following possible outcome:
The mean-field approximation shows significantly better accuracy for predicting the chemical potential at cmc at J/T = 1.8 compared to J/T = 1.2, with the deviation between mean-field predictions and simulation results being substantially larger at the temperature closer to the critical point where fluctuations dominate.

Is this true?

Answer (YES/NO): NO